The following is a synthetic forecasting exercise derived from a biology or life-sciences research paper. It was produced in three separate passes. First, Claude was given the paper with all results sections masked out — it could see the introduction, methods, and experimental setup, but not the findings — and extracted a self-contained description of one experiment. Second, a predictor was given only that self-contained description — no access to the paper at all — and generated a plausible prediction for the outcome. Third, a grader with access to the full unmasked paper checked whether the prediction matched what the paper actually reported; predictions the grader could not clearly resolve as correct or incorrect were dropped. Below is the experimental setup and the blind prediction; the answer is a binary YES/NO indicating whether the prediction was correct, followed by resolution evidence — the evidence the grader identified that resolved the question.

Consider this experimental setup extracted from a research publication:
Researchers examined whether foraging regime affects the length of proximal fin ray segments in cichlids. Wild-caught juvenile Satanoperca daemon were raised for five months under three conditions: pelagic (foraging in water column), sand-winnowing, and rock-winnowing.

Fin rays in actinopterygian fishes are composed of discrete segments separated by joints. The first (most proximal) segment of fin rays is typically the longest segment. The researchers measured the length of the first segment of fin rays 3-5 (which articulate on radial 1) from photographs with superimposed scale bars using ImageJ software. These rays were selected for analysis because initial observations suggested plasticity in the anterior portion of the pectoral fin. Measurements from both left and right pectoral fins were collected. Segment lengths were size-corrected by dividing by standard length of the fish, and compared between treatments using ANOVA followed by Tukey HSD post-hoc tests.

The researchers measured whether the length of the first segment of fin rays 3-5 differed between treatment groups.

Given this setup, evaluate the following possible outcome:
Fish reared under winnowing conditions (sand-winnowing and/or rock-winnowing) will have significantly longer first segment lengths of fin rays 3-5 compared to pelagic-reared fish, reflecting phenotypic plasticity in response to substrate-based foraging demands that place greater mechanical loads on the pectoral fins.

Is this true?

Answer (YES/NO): NO